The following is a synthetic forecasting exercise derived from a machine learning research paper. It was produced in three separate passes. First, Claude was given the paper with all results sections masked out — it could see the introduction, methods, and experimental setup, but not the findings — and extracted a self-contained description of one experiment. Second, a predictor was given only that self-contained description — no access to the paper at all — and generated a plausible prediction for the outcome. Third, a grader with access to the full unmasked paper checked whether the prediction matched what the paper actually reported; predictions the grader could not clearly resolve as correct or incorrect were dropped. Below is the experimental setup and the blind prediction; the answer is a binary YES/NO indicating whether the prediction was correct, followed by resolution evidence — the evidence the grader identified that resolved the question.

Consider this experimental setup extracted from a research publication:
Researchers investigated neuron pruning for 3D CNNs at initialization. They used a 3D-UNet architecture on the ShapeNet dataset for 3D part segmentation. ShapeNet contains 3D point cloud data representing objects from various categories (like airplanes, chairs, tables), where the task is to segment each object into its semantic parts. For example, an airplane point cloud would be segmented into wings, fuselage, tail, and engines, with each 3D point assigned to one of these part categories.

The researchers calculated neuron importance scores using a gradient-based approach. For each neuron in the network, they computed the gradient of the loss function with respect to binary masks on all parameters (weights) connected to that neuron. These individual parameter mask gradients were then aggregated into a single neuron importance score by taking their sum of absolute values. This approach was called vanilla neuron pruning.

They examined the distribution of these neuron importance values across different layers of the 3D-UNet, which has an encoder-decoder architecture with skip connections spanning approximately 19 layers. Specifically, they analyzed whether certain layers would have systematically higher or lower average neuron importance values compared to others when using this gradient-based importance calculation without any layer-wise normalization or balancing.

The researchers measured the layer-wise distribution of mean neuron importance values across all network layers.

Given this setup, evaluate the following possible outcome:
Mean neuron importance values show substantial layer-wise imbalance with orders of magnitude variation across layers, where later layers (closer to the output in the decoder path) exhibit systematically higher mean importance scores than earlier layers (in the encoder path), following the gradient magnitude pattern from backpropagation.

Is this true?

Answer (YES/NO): NO